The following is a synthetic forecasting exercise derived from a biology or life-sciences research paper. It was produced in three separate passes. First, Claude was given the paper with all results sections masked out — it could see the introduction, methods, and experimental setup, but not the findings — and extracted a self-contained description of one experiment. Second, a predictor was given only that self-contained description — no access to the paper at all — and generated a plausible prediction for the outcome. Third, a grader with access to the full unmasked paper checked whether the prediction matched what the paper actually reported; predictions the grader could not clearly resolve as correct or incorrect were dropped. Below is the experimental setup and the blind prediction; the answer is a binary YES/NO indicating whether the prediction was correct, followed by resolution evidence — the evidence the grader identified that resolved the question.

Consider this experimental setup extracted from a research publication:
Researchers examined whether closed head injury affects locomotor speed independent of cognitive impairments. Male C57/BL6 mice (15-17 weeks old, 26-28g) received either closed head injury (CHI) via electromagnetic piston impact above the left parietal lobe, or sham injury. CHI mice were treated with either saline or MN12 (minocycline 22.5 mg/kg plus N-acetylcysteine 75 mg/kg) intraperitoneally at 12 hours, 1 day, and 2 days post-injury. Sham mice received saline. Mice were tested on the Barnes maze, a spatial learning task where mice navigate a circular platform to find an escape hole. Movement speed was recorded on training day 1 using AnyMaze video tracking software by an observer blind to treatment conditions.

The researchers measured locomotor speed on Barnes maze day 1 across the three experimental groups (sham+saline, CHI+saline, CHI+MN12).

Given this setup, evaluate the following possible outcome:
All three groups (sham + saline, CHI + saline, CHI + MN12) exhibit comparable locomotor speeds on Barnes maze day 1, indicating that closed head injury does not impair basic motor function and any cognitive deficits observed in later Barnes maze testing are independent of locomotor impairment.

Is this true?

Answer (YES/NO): YES